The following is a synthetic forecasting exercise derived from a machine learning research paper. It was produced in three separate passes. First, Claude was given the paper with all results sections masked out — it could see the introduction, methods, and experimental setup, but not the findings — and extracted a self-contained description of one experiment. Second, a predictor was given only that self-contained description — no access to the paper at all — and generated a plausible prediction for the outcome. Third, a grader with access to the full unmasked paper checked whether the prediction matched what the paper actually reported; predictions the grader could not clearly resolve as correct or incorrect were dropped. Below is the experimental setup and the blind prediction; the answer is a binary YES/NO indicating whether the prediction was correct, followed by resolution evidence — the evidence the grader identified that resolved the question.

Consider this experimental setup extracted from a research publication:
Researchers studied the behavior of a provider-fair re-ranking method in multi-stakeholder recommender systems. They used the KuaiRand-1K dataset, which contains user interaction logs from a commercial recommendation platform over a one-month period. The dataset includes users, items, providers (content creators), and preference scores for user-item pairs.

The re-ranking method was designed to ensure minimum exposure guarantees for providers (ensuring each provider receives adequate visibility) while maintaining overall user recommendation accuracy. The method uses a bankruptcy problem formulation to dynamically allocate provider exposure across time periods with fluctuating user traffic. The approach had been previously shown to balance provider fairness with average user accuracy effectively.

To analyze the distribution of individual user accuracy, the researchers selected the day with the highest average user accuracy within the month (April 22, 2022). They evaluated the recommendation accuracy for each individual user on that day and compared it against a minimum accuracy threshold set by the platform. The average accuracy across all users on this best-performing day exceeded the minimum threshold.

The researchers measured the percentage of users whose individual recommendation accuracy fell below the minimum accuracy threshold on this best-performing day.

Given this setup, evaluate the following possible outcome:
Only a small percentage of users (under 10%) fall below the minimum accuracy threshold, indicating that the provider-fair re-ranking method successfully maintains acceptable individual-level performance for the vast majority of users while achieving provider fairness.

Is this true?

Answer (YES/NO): NO